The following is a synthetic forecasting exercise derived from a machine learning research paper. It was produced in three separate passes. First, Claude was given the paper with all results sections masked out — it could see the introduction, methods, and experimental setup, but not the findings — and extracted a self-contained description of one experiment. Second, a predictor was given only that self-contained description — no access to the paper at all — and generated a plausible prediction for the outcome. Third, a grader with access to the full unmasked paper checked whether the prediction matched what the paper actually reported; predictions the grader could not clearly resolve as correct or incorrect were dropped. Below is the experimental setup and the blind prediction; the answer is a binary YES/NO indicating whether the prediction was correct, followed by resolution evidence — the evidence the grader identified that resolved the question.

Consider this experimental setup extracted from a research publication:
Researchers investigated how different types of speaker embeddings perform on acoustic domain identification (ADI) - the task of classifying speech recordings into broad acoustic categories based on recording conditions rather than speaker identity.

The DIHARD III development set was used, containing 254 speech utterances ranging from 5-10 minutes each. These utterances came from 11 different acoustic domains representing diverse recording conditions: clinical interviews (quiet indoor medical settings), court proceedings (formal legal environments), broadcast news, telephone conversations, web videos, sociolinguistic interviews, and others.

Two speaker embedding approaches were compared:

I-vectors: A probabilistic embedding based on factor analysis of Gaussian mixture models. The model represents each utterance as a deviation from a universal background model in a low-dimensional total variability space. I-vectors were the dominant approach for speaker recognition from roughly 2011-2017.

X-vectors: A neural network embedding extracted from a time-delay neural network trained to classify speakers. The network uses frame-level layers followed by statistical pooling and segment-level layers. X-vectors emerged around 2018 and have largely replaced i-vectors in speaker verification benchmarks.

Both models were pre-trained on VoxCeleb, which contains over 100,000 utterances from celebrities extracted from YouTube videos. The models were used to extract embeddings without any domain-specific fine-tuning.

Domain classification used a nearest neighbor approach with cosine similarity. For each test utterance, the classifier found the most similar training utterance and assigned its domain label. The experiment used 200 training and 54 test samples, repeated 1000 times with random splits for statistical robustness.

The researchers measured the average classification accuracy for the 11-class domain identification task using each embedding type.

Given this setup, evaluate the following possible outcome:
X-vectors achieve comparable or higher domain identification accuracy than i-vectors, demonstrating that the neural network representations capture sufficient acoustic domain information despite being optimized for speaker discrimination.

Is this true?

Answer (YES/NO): NO